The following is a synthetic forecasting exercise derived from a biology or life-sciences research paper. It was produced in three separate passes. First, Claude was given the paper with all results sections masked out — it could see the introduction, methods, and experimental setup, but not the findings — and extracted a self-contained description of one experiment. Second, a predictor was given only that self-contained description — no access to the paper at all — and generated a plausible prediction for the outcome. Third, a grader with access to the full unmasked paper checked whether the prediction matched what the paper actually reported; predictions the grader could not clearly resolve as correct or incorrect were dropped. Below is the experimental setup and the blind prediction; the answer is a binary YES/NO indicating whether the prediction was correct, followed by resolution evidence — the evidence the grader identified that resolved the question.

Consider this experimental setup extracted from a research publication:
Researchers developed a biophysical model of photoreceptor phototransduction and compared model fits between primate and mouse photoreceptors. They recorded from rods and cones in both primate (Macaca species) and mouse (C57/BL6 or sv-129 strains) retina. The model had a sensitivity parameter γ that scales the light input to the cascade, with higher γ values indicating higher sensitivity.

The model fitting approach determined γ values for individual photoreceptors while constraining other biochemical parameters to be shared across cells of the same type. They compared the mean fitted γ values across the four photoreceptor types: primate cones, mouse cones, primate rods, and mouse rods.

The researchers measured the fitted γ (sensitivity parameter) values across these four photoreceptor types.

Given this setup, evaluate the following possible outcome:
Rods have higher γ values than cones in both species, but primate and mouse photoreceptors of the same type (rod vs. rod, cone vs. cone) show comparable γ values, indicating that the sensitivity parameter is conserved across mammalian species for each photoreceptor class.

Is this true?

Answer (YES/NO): NO